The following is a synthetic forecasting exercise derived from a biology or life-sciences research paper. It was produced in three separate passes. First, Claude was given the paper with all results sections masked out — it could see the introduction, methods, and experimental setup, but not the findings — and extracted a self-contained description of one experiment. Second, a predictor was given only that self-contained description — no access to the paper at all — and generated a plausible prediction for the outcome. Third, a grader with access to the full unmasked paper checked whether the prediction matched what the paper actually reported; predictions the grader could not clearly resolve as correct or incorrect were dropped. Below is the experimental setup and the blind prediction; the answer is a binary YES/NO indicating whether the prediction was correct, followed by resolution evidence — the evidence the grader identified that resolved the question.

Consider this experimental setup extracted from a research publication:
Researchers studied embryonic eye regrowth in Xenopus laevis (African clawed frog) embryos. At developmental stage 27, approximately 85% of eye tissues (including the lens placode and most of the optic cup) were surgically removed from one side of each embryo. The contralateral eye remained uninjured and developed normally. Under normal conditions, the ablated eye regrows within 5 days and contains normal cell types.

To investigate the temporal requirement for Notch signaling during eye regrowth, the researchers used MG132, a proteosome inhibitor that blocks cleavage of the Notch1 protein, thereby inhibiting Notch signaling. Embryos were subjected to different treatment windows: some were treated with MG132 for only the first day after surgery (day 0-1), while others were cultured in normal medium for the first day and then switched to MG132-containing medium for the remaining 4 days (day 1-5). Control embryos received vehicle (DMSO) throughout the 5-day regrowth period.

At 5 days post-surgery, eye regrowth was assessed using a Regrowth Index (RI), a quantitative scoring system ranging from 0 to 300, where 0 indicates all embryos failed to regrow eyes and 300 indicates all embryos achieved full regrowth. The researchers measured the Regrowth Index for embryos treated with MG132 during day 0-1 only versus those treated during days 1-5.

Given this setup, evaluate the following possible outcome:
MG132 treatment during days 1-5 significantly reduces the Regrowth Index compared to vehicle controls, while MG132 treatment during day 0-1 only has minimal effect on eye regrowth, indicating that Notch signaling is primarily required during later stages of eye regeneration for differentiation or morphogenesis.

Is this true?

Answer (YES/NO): NO